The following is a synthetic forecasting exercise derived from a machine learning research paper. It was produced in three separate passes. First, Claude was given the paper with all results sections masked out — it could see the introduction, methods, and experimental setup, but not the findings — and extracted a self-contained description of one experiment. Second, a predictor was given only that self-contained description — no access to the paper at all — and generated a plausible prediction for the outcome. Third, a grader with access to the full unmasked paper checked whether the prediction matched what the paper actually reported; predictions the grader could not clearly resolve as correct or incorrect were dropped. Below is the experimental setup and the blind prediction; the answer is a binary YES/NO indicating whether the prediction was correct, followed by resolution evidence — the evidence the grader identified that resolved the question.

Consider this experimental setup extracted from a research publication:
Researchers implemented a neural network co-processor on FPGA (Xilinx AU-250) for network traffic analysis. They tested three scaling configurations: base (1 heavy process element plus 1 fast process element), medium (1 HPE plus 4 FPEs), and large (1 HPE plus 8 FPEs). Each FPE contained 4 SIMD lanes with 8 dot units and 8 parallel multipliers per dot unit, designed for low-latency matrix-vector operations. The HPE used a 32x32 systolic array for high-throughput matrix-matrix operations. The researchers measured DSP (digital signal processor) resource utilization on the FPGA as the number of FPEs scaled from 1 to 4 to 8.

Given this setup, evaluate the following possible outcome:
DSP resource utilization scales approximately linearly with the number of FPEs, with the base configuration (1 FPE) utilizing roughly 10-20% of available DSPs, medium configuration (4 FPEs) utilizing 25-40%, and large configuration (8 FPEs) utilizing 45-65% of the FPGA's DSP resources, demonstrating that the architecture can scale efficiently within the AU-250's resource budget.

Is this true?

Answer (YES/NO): NO